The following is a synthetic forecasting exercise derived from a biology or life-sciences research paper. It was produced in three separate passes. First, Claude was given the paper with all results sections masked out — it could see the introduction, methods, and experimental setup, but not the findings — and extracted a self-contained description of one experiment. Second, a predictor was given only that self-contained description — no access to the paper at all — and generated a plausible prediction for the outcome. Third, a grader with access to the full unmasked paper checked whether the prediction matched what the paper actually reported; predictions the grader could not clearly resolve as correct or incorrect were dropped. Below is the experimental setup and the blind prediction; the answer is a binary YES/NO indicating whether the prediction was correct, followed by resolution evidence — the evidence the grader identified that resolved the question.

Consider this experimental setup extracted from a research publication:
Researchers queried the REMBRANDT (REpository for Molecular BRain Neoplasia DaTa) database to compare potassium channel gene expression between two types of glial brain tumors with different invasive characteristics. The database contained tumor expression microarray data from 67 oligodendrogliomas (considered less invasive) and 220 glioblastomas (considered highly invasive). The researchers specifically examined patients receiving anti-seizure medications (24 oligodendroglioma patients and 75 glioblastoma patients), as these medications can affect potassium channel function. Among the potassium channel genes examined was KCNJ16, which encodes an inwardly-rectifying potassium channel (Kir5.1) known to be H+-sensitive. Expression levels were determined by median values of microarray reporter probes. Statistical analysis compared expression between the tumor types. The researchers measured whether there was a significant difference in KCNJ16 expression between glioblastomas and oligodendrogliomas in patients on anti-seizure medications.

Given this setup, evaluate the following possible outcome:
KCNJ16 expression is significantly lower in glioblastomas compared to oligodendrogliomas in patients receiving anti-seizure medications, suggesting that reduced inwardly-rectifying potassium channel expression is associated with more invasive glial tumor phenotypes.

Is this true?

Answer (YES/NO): YES